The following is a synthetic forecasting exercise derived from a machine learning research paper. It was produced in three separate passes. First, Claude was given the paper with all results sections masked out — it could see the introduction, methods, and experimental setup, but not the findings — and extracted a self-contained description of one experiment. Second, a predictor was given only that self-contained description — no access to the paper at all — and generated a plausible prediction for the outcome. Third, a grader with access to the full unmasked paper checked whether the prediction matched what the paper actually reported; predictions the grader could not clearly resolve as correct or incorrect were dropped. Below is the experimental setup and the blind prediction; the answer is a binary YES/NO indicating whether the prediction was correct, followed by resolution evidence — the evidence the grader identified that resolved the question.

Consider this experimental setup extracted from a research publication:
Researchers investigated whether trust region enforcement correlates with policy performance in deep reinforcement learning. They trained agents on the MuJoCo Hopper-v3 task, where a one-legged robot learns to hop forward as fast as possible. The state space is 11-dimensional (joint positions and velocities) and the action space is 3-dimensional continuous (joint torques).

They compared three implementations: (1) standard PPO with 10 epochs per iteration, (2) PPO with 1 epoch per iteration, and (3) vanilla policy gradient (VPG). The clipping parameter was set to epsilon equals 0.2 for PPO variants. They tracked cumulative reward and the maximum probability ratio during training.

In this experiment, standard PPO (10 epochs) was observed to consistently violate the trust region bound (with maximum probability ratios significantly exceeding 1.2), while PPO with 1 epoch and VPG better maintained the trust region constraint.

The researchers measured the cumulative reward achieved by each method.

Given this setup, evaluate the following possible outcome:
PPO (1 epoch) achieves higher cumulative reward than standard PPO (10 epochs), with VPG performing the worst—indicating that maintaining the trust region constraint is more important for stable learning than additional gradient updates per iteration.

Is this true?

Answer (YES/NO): NO